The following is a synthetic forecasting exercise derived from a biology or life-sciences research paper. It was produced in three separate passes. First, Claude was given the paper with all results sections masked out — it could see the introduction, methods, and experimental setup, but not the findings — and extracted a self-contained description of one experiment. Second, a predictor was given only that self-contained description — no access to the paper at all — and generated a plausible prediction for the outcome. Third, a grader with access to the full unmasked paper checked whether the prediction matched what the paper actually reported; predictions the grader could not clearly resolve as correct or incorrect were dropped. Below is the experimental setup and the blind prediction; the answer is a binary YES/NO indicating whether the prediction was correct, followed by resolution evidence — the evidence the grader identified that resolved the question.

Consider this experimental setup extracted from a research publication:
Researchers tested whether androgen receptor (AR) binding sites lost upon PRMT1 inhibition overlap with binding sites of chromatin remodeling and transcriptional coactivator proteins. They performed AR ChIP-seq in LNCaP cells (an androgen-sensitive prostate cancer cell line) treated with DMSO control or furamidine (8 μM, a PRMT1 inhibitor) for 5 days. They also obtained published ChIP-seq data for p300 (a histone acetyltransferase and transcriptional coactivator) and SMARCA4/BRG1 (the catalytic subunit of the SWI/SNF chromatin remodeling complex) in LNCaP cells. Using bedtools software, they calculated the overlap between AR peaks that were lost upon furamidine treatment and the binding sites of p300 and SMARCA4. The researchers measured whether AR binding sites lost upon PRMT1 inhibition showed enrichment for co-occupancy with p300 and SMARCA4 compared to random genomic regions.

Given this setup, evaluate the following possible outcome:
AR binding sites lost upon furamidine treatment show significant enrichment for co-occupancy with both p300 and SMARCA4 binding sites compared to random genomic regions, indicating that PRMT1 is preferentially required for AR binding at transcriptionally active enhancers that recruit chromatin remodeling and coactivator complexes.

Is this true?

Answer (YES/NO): NO